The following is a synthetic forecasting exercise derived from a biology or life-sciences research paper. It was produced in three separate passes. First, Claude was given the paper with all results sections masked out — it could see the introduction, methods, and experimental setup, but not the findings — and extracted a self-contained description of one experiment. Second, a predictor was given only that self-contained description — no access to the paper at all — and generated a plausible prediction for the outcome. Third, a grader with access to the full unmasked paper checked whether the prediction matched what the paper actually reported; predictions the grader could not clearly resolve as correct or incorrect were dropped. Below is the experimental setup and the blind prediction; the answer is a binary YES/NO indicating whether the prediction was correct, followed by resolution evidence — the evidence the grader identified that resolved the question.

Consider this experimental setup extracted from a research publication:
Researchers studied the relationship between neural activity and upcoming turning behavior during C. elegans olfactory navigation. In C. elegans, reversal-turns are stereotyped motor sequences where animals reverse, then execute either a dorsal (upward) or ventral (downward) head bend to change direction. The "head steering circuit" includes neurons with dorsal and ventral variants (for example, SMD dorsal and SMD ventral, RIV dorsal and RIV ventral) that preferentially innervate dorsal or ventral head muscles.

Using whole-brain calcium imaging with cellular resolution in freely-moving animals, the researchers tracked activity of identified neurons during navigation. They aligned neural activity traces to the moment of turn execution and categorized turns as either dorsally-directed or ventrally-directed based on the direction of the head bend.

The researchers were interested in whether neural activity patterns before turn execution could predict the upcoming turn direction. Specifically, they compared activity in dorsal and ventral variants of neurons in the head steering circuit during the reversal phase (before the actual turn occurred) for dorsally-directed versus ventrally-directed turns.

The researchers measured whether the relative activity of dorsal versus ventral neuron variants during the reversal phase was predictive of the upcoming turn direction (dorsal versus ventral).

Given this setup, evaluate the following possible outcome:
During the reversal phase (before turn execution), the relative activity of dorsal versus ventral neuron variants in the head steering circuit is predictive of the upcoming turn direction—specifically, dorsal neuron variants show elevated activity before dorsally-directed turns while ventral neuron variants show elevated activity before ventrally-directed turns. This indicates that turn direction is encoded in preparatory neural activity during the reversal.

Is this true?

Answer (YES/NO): YES